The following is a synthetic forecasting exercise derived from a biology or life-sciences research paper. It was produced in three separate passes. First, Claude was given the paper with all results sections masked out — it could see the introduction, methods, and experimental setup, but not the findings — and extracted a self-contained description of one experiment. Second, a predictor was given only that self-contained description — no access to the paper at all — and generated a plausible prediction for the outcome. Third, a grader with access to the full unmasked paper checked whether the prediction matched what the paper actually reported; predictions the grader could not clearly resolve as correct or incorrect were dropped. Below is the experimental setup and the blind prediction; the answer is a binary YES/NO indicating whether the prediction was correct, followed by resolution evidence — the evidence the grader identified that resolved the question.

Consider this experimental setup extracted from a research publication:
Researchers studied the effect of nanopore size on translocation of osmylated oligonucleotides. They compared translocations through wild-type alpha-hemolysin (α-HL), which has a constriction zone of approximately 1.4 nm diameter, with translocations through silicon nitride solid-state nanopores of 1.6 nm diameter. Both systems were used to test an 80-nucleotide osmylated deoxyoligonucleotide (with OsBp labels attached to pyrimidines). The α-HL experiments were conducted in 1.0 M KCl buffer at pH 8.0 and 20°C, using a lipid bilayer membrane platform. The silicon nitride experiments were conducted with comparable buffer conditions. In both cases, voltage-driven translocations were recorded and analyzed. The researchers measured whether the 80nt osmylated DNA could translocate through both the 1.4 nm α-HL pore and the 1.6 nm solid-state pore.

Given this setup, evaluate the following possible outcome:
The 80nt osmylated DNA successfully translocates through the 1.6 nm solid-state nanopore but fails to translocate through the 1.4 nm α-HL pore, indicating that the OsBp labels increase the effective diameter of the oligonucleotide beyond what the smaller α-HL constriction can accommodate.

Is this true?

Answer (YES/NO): NO